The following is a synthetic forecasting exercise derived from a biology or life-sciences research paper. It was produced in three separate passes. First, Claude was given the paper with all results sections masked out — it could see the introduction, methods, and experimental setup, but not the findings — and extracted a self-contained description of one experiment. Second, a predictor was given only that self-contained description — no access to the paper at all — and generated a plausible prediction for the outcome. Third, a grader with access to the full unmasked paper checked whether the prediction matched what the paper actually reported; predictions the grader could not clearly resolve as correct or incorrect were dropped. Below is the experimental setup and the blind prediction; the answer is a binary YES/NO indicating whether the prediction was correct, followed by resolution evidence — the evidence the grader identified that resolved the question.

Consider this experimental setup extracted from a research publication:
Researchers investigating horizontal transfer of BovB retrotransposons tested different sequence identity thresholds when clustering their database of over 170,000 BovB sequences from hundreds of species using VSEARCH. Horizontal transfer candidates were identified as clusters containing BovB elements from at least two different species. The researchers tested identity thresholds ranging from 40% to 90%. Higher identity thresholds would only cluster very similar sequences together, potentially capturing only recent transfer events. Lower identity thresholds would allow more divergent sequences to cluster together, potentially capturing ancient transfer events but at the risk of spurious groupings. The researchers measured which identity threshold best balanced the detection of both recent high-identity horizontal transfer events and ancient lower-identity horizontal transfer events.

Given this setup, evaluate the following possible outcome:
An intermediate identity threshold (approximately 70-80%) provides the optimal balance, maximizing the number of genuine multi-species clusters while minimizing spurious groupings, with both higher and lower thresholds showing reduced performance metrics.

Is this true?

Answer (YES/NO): NO